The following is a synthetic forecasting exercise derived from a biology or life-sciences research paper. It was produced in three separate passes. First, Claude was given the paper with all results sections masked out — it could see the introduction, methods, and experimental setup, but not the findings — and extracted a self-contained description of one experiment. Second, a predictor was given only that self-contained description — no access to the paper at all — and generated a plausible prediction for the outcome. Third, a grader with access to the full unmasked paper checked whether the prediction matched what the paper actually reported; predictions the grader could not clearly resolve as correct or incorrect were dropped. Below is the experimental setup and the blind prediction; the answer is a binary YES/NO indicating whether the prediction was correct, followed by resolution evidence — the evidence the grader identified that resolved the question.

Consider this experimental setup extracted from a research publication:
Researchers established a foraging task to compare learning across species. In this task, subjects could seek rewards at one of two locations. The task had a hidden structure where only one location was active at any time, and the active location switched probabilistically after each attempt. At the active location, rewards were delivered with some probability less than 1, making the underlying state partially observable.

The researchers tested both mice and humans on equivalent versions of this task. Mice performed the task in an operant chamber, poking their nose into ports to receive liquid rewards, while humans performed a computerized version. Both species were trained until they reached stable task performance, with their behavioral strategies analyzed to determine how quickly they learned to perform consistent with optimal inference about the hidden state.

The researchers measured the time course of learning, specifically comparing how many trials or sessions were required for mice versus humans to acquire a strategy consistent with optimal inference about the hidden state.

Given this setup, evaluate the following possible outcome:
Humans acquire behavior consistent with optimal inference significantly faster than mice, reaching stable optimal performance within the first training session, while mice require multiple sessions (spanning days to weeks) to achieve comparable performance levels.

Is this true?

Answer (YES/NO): YES